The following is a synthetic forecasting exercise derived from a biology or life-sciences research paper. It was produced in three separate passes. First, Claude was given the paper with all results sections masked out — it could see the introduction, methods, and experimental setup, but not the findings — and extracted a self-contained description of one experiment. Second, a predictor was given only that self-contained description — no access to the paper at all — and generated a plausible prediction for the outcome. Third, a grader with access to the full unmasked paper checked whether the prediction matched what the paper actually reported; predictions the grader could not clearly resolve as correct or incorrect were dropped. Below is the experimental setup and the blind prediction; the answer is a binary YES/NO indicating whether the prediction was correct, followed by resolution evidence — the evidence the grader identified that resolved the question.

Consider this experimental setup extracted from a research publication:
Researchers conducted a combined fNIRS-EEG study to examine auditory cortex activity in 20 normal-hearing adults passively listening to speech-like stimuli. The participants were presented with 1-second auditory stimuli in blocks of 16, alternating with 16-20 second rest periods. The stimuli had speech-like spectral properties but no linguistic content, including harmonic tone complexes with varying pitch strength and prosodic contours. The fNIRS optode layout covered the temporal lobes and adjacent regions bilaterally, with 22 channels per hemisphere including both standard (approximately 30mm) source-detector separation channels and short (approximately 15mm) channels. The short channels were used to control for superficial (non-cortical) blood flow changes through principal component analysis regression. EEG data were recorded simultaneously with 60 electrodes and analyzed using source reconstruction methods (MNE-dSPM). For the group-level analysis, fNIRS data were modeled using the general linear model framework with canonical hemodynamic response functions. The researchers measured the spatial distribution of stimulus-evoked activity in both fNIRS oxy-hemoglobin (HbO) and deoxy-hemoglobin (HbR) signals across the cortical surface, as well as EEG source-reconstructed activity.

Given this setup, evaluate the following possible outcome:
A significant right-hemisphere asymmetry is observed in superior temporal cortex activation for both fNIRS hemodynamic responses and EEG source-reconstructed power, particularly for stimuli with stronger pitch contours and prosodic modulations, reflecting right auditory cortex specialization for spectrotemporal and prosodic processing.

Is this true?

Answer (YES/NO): NO